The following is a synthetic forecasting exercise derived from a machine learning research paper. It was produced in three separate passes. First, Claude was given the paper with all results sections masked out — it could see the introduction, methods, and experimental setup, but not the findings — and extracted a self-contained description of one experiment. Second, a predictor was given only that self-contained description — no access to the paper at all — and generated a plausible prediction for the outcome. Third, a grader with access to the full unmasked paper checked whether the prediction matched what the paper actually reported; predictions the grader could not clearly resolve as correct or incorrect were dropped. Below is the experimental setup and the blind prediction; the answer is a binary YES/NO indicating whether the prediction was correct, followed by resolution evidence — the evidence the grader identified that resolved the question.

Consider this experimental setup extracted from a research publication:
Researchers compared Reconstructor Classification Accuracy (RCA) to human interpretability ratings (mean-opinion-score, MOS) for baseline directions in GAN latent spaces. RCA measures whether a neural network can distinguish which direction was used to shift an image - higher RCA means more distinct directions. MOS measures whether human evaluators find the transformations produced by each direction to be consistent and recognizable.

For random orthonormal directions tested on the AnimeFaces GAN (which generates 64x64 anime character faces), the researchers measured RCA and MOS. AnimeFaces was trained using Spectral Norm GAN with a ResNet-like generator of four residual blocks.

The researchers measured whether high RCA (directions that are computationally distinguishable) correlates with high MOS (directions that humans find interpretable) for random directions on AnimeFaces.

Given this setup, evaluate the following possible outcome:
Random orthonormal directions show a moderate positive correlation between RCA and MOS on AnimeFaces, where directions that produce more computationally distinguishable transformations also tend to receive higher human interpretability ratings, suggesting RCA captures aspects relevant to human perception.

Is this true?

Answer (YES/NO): NO